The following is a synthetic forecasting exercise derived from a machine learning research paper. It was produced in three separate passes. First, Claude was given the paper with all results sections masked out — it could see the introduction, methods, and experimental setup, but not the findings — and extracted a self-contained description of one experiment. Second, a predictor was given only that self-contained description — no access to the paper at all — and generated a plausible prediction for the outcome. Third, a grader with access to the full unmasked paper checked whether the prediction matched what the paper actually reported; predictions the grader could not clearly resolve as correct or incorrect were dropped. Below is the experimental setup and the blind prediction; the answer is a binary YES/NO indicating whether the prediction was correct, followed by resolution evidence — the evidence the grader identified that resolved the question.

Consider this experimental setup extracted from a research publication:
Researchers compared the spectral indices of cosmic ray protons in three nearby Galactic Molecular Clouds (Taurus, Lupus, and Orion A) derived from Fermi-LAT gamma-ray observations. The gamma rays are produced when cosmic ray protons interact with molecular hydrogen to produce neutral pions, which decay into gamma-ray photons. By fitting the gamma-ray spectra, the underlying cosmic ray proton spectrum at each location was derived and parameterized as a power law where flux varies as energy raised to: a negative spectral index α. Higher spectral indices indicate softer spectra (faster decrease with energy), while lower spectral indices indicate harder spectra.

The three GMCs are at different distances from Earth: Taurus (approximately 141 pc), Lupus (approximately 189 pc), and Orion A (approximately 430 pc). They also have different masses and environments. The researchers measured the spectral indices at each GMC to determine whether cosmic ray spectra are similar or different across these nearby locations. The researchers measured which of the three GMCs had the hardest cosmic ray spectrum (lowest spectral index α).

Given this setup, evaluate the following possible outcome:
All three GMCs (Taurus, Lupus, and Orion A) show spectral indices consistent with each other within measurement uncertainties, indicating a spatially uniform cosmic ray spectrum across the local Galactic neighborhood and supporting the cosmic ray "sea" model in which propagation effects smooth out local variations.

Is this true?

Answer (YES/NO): NO